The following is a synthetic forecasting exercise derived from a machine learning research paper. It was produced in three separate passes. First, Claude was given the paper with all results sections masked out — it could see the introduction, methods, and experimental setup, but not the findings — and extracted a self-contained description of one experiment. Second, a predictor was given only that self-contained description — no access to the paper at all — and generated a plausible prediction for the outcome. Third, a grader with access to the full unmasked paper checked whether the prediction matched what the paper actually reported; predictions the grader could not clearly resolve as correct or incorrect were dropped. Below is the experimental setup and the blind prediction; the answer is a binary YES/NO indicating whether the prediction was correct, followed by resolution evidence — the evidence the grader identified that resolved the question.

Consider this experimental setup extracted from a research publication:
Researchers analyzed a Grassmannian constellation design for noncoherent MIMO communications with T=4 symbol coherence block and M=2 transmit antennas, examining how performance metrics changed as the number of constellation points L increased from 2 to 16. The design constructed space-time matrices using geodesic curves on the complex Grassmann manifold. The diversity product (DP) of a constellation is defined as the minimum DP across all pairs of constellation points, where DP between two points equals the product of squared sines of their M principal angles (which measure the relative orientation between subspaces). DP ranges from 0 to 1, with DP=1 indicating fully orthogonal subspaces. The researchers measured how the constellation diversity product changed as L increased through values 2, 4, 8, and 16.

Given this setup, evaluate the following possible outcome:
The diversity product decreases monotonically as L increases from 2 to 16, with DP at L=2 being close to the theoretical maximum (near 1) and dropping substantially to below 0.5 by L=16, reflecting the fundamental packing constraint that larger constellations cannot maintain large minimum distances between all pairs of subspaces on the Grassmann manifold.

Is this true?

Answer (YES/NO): YES